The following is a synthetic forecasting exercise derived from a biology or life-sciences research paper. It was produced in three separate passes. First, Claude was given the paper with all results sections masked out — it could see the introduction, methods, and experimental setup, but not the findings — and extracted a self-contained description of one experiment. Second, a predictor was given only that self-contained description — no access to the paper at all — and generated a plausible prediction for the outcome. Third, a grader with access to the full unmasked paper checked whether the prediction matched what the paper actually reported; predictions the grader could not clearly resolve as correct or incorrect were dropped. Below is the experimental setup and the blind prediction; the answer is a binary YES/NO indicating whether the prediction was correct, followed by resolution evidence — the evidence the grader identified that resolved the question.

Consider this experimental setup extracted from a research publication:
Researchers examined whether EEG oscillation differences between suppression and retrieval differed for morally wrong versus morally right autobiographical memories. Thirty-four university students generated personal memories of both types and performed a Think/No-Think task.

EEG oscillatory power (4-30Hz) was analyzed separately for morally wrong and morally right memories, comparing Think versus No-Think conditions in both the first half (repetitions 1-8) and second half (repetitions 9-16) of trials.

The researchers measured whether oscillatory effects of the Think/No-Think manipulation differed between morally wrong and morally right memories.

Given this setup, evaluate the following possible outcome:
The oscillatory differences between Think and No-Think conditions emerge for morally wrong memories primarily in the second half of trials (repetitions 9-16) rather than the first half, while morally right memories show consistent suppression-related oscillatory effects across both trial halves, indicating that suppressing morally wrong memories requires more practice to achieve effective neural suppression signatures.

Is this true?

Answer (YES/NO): NO